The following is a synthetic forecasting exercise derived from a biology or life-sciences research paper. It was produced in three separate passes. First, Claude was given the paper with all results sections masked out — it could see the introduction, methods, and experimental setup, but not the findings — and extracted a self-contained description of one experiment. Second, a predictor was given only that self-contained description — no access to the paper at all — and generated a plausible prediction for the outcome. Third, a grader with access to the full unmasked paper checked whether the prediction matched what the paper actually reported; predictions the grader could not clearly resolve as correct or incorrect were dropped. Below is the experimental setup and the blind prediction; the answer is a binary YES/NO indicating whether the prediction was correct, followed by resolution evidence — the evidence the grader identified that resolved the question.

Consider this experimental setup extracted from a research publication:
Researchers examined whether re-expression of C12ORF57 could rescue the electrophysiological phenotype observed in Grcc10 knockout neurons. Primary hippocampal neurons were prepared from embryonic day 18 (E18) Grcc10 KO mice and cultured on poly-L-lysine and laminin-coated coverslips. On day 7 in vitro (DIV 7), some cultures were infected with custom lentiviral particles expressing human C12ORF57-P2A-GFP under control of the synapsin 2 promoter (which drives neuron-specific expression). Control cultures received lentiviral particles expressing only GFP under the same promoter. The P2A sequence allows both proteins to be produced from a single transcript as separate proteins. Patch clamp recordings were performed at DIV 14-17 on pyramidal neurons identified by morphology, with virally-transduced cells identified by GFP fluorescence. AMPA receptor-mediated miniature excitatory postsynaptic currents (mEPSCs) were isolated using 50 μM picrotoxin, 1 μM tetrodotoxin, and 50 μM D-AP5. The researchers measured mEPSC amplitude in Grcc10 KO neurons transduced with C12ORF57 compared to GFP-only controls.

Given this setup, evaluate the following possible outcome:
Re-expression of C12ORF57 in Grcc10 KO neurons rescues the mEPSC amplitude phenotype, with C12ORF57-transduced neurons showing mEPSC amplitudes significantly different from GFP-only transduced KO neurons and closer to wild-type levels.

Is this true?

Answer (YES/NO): YES